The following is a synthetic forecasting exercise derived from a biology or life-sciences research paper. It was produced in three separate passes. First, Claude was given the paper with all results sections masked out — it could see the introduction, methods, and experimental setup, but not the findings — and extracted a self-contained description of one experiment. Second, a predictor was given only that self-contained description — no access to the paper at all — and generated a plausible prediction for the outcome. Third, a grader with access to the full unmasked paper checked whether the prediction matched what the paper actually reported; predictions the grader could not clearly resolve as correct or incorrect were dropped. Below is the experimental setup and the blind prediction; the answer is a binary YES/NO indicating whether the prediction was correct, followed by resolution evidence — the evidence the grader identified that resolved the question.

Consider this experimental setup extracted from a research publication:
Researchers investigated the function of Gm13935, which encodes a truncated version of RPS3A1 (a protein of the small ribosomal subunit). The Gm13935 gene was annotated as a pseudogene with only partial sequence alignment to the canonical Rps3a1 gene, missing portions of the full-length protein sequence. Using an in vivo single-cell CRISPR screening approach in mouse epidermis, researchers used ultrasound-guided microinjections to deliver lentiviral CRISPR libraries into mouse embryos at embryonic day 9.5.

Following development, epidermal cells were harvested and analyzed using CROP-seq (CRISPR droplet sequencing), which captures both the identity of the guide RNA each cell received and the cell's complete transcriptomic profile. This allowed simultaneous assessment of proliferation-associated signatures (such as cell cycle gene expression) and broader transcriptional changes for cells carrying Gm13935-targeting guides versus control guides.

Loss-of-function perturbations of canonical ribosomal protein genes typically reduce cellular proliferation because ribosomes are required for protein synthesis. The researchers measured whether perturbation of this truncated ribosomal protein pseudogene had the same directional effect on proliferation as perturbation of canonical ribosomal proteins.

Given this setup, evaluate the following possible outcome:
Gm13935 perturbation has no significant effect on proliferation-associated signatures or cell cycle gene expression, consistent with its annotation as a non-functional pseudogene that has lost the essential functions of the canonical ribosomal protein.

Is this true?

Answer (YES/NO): NO